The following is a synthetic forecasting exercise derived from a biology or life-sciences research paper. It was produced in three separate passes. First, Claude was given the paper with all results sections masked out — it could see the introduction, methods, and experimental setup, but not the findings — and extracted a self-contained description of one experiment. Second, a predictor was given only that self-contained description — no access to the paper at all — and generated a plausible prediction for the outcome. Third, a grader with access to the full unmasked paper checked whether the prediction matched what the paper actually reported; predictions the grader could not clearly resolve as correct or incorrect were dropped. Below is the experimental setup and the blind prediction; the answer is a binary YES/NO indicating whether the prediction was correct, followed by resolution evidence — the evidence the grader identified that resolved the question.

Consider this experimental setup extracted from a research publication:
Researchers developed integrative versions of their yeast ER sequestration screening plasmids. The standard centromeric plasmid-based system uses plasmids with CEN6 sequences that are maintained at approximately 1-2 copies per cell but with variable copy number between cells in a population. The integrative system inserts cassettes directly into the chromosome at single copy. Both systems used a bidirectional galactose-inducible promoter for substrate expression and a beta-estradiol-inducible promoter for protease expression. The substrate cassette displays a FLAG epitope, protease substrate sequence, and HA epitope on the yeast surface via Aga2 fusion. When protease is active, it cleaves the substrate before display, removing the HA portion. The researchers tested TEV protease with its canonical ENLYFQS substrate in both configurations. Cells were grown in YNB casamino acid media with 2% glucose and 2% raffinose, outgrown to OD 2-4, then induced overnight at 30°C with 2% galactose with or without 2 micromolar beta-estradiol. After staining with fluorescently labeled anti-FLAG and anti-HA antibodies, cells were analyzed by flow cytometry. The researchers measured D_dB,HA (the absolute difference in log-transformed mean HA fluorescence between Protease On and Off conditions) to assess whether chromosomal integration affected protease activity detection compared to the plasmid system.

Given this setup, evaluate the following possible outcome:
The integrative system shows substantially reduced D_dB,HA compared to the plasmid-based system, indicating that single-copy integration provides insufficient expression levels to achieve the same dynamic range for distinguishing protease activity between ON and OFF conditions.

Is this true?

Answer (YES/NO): NO